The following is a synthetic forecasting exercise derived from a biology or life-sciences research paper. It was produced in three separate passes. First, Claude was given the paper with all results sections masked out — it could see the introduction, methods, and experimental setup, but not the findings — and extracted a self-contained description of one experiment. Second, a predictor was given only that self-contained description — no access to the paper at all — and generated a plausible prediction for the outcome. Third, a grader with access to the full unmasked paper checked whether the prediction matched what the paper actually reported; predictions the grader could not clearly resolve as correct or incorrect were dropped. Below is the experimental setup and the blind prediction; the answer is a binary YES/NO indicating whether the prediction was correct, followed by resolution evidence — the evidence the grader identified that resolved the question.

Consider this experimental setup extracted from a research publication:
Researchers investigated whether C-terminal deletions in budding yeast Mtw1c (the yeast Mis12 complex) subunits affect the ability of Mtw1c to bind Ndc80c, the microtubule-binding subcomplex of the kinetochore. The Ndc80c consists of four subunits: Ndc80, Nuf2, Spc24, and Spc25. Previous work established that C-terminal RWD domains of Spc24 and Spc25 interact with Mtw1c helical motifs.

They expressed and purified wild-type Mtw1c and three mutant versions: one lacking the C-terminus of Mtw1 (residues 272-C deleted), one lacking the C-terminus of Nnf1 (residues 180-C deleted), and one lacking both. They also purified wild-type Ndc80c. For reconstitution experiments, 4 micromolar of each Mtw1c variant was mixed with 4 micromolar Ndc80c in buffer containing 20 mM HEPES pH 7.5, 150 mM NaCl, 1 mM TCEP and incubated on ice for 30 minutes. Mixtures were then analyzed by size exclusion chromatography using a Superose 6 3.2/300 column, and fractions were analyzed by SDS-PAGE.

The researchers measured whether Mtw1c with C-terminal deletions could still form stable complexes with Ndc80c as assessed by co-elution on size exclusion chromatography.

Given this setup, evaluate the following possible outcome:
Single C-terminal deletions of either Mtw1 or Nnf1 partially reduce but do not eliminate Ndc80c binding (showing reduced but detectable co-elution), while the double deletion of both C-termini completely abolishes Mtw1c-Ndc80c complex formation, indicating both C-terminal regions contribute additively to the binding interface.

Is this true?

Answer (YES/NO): NO